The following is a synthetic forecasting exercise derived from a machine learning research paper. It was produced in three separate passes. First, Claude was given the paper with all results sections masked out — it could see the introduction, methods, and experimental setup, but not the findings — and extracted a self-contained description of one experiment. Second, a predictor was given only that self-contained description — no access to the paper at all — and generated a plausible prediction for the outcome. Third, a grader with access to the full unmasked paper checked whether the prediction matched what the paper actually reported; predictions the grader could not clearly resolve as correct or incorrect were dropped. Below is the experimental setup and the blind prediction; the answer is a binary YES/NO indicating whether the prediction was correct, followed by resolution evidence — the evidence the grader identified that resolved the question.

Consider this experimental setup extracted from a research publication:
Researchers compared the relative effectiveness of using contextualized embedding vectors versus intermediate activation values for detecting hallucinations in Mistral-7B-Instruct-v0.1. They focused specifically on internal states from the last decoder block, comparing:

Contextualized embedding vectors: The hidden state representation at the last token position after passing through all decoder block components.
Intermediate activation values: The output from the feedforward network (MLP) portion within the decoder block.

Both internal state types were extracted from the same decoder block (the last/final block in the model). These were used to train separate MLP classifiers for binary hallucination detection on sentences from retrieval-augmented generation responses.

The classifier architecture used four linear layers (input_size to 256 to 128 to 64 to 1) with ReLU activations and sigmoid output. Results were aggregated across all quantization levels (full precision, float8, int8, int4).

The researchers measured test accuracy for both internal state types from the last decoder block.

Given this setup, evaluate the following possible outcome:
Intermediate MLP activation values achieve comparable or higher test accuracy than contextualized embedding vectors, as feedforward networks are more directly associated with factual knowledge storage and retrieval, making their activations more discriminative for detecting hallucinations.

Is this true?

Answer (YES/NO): YES